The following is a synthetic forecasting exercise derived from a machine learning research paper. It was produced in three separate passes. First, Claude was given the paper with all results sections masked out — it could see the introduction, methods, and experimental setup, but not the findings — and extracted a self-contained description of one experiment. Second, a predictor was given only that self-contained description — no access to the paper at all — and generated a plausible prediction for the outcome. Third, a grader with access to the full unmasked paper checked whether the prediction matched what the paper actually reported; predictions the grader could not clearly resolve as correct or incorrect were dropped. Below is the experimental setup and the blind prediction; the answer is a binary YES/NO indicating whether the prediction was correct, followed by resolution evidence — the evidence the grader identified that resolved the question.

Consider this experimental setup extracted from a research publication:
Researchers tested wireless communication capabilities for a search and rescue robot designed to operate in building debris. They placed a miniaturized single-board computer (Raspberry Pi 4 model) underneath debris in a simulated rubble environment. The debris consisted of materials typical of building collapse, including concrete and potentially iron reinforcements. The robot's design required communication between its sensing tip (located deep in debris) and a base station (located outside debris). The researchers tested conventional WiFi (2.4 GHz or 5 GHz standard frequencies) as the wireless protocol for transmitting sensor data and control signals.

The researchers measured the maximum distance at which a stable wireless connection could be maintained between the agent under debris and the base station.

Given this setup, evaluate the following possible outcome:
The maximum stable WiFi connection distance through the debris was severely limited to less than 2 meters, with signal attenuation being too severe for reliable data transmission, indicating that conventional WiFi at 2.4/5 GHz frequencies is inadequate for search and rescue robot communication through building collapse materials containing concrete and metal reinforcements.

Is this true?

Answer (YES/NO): NO